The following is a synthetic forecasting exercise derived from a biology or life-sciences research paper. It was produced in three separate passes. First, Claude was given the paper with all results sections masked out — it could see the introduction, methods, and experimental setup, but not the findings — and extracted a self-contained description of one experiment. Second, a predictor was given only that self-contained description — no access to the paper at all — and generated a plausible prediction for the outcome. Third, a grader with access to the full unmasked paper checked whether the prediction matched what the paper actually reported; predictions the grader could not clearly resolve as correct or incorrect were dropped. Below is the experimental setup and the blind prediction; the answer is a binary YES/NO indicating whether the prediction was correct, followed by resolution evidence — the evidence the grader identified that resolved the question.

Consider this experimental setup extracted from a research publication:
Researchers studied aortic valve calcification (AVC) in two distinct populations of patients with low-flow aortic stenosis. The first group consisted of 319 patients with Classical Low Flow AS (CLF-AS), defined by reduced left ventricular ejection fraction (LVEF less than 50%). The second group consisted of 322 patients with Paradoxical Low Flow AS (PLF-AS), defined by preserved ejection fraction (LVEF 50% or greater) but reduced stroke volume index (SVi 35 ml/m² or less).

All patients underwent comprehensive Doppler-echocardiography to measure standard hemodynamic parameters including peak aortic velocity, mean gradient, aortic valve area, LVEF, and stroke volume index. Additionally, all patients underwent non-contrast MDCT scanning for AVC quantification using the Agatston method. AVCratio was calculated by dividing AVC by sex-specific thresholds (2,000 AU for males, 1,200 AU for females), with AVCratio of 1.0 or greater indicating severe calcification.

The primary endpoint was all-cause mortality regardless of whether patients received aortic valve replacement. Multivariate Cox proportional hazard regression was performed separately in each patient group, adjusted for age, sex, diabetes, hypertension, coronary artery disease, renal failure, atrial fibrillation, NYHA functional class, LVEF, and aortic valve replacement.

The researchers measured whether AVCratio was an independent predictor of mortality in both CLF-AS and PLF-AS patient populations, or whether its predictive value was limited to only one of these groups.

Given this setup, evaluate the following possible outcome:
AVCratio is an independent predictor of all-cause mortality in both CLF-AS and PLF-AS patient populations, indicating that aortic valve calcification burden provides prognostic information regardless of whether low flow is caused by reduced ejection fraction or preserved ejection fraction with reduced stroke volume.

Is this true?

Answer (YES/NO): YES